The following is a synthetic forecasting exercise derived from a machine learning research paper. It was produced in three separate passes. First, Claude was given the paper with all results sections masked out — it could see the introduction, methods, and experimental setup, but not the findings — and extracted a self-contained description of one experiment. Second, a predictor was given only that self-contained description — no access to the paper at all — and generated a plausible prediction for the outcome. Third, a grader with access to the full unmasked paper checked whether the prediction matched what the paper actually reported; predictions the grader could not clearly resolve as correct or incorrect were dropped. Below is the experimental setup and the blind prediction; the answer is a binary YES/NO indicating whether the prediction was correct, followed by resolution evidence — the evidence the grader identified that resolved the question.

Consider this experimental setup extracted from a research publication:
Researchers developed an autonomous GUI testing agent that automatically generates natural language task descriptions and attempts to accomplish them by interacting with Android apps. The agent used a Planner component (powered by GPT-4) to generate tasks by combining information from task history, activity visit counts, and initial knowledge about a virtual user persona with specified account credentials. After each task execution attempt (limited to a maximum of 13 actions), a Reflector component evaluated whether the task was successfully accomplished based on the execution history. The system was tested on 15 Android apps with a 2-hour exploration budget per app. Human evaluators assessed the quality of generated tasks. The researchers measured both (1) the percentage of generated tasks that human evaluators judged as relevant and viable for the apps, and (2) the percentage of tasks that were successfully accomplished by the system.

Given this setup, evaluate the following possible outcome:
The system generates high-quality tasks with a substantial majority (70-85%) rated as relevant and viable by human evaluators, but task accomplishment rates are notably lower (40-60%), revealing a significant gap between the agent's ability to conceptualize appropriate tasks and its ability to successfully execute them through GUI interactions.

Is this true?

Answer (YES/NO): YES